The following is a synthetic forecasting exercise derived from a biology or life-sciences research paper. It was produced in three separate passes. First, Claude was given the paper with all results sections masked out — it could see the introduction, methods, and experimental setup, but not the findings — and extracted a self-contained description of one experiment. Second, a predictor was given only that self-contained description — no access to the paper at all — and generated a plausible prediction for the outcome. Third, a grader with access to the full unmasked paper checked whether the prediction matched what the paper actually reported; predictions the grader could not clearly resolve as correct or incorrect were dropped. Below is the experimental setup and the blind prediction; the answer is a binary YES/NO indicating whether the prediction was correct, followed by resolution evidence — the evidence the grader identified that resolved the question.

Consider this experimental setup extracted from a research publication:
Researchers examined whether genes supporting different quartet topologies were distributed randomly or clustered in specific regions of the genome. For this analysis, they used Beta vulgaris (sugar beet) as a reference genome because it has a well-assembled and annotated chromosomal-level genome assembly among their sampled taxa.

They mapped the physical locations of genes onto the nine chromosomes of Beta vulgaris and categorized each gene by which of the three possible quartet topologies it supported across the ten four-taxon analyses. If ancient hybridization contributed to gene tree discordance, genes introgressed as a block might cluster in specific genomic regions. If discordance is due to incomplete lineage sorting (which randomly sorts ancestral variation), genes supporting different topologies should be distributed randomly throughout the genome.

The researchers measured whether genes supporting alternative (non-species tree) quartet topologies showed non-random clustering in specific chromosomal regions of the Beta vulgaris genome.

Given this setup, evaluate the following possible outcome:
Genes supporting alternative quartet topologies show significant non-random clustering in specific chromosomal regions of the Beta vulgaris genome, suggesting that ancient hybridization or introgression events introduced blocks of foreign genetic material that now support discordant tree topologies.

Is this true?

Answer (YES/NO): NO